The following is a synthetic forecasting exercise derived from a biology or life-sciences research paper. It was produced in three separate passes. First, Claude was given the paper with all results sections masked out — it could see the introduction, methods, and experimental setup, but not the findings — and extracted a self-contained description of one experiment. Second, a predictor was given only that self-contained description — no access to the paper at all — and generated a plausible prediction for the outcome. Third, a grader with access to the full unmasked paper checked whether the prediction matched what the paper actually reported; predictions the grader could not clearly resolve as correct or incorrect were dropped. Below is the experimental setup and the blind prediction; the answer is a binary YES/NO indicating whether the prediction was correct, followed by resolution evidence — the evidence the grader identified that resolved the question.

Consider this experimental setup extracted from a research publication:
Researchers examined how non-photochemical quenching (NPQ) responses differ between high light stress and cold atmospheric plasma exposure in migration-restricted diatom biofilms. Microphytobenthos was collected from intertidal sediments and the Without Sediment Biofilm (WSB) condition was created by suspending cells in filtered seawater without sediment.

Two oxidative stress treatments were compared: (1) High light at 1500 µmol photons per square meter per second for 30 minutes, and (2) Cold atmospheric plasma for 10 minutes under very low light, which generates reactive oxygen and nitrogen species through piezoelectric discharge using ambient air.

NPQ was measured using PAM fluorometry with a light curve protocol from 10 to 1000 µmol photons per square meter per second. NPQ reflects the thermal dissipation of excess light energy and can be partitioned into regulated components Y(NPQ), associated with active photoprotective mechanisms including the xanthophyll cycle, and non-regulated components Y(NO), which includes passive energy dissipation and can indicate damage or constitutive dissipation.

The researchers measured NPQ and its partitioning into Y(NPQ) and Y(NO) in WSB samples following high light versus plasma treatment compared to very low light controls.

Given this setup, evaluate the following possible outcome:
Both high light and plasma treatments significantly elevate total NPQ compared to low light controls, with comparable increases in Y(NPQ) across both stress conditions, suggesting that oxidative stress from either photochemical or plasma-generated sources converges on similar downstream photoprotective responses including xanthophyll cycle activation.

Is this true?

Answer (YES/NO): NO